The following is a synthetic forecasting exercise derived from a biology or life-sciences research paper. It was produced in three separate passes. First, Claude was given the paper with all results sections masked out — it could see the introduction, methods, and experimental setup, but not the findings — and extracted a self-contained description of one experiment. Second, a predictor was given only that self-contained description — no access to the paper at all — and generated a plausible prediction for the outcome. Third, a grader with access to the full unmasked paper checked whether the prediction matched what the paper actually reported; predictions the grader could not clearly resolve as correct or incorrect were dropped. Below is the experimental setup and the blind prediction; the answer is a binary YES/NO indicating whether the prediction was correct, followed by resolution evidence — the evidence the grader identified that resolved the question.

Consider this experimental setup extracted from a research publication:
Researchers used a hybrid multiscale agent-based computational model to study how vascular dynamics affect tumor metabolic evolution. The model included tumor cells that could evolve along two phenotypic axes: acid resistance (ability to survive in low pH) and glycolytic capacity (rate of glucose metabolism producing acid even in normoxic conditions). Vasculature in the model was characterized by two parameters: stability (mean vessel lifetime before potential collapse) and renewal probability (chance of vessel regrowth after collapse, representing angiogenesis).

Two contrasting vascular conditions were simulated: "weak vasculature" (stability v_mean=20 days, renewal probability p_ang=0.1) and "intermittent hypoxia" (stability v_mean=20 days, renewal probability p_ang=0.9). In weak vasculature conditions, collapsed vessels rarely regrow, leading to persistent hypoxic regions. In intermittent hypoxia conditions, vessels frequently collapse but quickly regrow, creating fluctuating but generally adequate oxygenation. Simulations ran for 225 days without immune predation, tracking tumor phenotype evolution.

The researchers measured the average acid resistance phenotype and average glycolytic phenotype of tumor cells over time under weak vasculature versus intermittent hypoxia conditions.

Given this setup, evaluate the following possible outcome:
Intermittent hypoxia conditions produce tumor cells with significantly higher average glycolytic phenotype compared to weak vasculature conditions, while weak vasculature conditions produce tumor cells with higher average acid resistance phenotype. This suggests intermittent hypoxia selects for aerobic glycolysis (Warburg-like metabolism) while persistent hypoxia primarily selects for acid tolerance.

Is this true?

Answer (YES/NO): NO